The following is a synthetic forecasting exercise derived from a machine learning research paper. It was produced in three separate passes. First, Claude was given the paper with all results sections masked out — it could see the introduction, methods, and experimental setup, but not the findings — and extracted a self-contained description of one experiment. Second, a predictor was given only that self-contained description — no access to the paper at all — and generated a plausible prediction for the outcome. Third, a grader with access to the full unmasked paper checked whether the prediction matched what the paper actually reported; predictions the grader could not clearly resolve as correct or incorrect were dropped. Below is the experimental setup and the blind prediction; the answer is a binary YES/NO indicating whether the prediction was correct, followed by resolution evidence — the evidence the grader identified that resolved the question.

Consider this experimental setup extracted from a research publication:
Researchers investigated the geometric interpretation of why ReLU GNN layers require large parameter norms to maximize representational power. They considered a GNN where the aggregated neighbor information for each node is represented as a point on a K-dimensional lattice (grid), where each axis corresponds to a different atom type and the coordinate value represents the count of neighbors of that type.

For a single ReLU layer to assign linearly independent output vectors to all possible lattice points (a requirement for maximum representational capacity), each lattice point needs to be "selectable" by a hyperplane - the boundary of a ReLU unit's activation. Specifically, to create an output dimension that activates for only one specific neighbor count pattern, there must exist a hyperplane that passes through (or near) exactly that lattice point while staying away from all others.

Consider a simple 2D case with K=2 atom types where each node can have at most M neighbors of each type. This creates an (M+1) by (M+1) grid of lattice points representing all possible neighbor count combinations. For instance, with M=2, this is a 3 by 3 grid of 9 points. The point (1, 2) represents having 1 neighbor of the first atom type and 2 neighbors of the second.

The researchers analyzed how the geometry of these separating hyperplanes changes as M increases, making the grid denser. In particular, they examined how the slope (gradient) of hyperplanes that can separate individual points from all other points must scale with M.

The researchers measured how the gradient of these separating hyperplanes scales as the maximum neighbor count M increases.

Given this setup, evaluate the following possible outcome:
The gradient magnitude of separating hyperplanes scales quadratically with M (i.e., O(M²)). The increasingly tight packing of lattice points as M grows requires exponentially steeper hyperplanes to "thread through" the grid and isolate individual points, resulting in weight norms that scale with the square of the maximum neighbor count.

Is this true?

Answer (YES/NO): NO